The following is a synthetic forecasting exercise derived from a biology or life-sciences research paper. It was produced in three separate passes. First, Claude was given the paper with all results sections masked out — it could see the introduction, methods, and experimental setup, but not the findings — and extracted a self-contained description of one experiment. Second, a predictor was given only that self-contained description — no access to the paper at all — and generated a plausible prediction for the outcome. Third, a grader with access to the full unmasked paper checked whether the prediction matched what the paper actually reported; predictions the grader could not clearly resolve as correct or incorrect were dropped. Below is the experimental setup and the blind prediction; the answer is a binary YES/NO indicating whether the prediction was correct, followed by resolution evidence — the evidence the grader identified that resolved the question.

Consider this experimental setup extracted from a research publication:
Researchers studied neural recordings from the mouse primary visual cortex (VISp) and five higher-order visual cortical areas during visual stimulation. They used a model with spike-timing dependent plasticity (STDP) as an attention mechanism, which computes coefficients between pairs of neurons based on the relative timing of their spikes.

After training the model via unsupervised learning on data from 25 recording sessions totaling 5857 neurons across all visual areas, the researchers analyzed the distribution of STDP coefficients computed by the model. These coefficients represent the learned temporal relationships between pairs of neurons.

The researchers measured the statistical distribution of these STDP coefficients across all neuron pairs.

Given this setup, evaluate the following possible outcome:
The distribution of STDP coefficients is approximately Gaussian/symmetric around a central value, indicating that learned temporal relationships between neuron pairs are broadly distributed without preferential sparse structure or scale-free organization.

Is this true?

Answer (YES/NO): NO